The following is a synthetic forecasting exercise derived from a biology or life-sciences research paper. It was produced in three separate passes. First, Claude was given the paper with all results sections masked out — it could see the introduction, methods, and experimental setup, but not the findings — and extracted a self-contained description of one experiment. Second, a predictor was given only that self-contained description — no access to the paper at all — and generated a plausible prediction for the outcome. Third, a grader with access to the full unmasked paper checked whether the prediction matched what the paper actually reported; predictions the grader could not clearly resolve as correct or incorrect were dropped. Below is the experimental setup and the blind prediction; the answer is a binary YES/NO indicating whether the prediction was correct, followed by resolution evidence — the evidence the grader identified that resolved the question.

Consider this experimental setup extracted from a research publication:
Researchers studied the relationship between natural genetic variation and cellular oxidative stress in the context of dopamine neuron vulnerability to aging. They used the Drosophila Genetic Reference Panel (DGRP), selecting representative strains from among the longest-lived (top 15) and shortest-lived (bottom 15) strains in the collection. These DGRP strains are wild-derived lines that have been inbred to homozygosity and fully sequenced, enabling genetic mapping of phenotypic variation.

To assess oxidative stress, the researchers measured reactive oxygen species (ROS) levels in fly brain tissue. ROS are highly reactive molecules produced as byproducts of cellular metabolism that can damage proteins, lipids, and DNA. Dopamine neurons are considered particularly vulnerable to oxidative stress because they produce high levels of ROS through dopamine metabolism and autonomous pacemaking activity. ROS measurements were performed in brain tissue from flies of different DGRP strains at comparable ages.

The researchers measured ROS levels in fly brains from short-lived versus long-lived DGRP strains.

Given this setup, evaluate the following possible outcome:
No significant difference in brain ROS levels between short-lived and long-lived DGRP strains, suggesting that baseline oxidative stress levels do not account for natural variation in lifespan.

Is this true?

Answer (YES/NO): NO